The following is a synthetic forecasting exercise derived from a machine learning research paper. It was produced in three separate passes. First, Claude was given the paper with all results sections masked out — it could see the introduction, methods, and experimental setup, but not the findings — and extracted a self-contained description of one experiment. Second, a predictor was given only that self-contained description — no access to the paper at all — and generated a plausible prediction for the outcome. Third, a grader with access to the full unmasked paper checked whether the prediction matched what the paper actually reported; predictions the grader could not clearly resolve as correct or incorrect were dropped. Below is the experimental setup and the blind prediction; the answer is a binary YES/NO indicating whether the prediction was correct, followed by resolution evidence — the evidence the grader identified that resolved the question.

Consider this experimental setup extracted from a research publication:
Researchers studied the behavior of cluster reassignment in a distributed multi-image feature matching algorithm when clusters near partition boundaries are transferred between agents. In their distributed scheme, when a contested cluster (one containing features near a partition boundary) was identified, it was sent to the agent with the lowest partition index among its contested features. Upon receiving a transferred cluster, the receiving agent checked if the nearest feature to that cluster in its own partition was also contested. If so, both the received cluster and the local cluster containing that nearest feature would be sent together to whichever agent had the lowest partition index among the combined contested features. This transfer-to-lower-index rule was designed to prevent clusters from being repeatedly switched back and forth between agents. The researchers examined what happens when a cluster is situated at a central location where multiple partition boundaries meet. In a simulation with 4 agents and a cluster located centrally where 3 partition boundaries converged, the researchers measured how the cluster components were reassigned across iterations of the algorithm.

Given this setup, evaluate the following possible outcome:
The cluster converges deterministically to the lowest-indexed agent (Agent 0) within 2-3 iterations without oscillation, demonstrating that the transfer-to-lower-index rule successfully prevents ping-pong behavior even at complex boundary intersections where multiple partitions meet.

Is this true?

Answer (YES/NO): YES